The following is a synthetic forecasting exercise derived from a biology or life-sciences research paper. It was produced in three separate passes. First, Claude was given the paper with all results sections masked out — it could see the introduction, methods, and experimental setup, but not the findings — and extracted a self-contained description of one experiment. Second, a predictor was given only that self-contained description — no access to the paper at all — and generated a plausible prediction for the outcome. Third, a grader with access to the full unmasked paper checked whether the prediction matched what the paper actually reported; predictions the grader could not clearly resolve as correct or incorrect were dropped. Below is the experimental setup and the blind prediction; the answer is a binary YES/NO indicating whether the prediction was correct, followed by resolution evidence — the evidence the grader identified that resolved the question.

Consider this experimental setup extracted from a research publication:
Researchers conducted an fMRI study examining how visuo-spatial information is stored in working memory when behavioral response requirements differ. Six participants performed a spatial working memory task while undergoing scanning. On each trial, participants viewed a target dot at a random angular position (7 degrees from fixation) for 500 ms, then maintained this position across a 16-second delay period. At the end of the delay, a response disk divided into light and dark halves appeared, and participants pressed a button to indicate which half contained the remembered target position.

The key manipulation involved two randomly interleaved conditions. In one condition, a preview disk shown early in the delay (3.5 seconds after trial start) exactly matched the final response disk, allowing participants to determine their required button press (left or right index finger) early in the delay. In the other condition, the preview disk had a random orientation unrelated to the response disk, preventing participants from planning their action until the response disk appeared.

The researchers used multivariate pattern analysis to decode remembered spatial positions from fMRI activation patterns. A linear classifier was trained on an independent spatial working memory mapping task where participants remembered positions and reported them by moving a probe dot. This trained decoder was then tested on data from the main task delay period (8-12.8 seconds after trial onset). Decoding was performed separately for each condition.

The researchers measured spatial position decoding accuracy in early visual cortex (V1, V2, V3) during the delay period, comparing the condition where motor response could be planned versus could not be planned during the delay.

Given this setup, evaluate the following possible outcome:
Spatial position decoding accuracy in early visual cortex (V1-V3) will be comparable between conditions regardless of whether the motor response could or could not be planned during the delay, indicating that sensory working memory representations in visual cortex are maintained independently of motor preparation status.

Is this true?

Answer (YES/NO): NO